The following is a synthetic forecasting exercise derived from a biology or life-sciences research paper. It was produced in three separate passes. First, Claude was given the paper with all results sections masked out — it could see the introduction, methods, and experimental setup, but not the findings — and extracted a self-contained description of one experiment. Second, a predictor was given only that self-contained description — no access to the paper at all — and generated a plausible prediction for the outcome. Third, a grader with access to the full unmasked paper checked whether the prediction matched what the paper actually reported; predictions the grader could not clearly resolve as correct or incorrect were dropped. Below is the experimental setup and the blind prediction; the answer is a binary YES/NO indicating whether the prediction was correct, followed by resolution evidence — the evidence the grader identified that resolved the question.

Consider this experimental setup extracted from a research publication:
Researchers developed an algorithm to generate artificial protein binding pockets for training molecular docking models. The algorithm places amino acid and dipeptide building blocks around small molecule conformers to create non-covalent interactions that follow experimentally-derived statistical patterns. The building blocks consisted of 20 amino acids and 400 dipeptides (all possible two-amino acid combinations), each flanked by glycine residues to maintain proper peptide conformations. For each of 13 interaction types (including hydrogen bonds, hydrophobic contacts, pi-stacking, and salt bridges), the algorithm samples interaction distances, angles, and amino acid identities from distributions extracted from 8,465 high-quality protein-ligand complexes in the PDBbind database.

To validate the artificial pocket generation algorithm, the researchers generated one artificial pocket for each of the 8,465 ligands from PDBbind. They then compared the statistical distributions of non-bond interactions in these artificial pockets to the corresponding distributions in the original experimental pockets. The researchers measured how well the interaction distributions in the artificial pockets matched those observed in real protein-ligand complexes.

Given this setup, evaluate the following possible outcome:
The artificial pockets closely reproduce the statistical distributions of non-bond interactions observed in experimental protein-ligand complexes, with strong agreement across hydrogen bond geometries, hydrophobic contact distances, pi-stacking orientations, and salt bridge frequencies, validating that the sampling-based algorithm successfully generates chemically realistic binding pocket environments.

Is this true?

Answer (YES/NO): NO